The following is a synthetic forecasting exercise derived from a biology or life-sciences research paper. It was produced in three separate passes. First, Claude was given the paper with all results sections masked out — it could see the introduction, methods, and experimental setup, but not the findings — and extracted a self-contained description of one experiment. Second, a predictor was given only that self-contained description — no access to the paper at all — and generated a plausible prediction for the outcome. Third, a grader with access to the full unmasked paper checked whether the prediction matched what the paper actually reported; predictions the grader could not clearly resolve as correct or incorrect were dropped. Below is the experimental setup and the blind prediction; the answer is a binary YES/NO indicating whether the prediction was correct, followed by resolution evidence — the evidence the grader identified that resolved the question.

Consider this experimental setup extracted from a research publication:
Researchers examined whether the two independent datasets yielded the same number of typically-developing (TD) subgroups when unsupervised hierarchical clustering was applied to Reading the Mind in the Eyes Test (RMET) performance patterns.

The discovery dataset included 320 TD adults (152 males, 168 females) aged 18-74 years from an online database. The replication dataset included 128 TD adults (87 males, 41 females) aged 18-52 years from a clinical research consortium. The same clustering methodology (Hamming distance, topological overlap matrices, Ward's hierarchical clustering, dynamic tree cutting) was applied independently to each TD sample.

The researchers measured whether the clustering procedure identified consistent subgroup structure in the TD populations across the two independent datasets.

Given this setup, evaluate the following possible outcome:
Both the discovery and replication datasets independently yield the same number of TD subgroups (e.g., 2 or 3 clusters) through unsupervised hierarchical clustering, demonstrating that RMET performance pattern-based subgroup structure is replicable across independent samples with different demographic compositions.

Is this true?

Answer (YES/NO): YES